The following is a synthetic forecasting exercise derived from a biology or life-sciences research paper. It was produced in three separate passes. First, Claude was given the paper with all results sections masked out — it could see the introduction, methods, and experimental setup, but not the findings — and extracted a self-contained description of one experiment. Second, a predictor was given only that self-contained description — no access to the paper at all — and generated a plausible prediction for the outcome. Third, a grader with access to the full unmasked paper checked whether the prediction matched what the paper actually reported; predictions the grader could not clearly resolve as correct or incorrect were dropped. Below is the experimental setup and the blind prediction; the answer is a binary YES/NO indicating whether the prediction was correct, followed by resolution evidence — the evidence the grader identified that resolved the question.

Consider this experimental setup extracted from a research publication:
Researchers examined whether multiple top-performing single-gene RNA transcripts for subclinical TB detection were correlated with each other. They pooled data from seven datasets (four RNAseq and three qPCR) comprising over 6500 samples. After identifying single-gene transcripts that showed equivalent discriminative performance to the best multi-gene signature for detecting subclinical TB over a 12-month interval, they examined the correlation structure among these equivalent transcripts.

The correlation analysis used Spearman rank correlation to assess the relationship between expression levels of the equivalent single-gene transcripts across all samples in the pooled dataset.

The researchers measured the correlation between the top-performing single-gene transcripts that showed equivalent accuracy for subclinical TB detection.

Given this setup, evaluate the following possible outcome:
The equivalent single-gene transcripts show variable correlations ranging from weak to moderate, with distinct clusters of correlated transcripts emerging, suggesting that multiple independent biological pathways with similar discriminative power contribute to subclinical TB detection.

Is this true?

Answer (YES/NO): NO